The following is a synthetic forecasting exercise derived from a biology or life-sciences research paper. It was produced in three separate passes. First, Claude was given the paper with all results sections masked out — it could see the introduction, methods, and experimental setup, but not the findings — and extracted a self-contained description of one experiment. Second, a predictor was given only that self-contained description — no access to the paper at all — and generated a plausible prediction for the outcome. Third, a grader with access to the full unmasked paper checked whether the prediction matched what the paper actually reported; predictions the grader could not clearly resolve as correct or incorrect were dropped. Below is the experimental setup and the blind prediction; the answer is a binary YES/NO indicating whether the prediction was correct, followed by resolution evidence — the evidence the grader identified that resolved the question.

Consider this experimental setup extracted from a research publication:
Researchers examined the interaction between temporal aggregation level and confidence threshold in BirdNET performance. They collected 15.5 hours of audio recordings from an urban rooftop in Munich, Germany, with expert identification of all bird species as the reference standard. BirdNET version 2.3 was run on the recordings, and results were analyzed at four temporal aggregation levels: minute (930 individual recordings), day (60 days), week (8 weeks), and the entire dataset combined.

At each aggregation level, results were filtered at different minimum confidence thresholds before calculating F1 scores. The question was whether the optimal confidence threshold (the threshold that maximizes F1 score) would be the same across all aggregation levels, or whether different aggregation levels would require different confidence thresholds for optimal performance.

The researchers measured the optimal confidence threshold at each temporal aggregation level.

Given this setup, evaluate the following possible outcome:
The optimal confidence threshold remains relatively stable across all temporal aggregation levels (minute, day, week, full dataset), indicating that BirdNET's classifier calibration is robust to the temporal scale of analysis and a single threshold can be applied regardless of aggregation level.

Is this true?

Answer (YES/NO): NO